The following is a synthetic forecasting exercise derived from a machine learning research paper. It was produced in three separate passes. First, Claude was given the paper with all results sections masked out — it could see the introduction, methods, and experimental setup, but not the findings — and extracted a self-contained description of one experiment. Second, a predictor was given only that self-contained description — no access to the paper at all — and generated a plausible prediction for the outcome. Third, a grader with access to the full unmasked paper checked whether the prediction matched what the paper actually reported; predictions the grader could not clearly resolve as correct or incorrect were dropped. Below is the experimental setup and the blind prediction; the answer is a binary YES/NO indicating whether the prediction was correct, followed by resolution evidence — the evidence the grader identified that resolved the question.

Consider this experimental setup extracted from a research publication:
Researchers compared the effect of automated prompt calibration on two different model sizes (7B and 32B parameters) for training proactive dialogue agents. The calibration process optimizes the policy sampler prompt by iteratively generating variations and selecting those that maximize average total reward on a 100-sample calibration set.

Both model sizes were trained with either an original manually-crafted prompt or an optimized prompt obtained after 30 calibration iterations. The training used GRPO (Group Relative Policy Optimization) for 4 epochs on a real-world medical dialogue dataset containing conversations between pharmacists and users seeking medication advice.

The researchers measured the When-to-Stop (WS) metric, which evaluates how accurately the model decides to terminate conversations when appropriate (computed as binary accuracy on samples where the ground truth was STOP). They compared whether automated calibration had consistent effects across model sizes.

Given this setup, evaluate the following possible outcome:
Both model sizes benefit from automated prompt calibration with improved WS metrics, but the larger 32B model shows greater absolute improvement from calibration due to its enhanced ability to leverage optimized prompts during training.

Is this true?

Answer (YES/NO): NO